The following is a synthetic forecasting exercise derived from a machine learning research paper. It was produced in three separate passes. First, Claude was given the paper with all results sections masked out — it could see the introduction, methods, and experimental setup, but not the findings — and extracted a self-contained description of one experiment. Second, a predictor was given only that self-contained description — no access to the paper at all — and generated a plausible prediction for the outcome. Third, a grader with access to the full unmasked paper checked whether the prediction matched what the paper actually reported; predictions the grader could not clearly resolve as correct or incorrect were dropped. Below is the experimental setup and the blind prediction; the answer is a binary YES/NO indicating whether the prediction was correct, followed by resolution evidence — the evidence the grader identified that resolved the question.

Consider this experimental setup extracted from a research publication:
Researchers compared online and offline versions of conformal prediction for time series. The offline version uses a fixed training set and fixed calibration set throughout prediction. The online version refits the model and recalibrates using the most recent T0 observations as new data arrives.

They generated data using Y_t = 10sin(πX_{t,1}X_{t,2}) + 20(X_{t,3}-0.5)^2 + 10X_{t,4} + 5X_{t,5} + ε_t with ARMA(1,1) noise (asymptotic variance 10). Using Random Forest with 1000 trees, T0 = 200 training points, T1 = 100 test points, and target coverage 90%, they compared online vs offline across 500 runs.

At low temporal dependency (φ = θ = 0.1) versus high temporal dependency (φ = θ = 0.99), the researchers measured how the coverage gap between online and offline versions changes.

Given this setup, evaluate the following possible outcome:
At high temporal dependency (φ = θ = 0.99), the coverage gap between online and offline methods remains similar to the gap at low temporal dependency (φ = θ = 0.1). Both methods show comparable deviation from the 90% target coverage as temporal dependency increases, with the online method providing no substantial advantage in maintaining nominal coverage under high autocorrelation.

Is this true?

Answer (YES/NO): NO